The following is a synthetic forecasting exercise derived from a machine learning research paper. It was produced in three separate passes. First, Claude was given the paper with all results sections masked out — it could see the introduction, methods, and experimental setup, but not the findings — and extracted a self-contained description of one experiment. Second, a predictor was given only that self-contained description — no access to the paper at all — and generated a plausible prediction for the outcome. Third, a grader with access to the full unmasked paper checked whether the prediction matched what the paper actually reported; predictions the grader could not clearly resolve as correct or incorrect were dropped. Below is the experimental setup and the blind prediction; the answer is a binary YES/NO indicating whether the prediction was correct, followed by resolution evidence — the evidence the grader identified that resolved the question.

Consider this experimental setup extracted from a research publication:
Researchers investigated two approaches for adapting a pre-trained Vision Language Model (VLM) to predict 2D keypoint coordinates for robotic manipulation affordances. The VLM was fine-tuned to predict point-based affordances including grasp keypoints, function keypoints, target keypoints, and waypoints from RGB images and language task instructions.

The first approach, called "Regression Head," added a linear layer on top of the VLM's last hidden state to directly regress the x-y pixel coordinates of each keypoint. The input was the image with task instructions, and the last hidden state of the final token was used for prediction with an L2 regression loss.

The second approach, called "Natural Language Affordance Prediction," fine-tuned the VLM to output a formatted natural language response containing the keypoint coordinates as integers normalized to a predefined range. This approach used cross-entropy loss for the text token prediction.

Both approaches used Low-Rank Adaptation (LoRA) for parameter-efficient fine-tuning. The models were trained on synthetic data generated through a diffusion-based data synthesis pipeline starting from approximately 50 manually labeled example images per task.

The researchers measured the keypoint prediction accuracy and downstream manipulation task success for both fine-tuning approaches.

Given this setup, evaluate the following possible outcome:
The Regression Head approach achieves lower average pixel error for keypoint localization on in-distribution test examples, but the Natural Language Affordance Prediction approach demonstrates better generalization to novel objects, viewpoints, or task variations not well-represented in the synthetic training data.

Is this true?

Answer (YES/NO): NO